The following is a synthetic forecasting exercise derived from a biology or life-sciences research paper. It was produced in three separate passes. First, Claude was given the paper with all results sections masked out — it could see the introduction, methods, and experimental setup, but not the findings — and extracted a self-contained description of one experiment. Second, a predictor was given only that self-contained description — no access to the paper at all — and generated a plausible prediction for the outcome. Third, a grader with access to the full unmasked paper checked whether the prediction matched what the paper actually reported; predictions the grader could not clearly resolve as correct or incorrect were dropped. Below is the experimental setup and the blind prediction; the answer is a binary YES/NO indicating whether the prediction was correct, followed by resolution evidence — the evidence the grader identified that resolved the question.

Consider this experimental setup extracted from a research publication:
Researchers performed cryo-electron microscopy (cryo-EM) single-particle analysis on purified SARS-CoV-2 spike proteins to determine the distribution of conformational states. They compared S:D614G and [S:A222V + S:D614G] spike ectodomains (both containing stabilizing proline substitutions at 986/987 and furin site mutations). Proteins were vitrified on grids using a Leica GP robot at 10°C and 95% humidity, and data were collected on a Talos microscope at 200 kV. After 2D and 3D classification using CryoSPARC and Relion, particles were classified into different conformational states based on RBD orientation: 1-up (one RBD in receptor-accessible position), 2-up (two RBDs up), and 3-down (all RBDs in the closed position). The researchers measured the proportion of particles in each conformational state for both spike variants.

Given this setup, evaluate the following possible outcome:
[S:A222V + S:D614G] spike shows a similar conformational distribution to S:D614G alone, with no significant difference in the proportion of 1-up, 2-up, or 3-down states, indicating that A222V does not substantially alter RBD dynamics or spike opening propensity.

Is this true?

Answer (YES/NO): YES